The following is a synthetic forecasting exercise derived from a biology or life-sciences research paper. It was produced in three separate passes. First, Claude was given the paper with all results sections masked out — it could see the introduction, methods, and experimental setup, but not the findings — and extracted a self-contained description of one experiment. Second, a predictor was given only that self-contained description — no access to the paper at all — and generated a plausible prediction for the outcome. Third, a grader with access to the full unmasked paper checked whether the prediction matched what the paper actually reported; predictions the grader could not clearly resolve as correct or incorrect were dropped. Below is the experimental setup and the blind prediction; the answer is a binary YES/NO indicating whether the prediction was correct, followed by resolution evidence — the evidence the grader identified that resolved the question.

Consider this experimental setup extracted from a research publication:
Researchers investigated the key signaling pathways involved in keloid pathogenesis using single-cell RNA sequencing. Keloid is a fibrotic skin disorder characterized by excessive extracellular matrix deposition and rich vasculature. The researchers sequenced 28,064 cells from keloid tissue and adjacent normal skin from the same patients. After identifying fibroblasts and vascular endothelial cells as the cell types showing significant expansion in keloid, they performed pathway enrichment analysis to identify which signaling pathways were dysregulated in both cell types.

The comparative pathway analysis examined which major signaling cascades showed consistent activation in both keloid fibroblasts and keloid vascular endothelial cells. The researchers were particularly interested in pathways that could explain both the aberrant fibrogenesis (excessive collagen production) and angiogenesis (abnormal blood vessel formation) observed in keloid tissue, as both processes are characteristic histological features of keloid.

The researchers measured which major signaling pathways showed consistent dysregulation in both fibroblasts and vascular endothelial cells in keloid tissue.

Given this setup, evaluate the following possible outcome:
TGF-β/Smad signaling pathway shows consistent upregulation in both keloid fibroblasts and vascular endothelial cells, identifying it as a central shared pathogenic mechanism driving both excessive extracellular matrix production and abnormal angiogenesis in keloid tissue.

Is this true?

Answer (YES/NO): YES